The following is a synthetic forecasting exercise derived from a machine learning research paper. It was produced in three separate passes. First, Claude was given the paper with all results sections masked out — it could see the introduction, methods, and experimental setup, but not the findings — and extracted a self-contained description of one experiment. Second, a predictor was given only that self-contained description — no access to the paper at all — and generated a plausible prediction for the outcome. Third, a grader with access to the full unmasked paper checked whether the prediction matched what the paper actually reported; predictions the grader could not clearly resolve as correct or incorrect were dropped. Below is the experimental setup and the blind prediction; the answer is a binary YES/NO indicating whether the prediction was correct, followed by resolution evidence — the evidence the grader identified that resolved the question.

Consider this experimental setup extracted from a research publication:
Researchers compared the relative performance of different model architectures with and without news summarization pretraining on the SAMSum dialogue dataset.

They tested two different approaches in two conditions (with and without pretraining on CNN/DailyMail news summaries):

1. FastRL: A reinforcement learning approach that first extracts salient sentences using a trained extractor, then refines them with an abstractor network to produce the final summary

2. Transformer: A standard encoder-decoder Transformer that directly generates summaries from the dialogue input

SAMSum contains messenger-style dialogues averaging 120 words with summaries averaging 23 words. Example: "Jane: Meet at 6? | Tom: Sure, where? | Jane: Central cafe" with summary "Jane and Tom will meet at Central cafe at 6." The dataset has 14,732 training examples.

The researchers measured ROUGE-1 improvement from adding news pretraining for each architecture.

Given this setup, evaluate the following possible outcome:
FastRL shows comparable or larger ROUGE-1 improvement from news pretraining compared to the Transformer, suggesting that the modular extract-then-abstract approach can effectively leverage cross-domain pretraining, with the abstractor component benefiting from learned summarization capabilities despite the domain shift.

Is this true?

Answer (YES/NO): NO